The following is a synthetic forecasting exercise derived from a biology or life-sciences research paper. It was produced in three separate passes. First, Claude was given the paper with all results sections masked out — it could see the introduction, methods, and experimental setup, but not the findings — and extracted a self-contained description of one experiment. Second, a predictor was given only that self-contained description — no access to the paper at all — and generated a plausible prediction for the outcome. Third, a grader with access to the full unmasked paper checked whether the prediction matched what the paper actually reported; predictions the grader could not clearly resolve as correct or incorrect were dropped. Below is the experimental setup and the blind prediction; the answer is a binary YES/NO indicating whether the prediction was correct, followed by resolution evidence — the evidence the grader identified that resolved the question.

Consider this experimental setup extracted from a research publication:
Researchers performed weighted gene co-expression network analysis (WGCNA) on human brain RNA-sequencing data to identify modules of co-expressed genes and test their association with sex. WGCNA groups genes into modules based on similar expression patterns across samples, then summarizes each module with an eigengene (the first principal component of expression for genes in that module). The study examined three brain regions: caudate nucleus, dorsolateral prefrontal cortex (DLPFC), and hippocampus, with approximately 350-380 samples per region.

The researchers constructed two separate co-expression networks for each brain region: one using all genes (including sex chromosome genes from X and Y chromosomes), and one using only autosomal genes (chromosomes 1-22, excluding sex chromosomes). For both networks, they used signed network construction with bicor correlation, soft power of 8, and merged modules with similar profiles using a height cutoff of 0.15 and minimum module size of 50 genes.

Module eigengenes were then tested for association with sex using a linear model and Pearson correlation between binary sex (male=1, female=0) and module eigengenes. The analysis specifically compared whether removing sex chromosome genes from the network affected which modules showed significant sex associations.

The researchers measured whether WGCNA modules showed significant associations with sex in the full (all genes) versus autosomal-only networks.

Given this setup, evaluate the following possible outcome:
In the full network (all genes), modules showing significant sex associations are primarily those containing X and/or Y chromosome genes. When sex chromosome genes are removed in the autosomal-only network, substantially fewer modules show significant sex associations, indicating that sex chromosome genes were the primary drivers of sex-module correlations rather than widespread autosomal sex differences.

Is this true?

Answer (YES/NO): NO